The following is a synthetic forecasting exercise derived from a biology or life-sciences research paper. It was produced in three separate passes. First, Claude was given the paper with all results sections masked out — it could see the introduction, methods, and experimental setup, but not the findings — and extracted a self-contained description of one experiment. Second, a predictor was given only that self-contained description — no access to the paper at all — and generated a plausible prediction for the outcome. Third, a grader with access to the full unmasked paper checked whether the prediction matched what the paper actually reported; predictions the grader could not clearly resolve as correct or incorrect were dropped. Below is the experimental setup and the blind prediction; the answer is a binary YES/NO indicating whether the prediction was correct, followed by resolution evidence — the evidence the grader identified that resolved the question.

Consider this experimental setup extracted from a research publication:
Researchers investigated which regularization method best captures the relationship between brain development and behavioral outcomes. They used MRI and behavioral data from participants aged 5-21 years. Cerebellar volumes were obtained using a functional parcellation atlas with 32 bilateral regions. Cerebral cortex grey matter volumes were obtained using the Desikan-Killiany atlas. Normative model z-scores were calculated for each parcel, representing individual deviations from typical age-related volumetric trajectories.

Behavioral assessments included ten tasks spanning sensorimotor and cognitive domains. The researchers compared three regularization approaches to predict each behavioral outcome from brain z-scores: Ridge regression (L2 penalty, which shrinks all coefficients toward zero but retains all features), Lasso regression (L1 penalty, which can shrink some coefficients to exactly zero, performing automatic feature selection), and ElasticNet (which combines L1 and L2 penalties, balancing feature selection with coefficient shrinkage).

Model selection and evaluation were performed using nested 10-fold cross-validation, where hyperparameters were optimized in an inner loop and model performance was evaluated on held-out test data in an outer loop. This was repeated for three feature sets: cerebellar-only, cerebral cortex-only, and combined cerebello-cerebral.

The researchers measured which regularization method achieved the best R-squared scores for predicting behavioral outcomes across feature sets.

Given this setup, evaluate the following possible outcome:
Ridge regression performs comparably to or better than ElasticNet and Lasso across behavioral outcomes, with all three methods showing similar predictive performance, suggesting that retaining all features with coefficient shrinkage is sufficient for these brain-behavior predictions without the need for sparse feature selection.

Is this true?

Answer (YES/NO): NO